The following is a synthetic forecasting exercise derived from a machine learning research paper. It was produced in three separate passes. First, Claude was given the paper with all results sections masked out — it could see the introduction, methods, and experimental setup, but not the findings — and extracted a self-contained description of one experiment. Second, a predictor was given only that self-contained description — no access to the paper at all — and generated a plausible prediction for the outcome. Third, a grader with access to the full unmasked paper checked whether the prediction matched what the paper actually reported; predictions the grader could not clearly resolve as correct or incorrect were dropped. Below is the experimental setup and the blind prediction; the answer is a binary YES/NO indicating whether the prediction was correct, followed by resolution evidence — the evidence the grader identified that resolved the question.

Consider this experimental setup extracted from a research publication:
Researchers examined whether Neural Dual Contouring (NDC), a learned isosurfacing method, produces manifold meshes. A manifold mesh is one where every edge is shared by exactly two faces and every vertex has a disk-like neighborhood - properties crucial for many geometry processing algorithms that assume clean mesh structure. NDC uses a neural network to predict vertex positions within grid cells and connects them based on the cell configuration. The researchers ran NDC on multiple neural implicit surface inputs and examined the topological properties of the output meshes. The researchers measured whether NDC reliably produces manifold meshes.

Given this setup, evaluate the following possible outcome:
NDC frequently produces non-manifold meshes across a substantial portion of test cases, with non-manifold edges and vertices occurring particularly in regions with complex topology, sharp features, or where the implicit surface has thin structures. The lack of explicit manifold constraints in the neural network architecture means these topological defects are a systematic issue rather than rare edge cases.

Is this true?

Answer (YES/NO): NO